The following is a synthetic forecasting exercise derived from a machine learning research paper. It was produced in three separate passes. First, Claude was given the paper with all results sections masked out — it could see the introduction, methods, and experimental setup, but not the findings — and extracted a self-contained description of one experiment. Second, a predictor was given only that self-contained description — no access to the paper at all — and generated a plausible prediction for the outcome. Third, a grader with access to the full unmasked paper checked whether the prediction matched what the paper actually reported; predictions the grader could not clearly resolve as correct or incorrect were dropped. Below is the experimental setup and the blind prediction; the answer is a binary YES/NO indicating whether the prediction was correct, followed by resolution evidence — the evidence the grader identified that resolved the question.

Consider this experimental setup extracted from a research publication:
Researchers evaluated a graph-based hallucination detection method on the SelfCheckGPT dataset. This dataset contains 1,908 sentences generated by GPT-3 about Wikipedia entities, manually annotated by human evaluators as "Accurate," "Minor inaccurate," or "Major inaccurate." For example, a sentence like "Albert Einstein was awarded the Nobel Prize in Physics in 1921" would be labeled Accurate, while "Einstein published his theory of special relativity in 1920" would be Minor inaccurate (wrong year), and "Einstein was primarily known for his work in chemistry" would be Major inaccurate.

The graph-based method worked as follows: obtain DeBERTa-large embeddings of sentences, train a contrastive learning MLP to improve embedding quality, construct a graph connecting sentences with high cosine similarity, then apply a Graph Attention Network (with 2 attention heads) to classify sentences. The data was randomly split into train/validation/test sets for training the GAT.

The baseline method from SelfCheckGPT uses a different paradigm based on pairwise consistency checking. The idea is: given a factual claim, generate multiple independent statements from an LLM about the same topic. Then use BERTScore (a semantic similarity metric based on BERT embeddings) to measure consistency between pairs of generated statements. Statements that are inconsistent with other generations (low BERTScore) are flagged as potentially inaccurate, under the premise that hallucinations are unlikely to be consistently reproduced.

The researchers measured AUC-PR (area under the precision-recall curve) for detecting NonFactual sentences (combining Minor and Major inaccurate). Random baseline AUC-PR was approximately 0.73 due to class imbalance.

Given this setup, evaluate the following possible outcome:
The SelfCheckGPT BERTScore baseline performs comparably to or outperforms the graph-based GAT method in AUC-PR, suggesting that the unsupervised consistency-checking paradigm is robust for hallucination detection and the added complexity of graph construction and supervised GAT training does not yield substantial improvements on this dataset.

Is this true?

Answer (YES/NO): YES